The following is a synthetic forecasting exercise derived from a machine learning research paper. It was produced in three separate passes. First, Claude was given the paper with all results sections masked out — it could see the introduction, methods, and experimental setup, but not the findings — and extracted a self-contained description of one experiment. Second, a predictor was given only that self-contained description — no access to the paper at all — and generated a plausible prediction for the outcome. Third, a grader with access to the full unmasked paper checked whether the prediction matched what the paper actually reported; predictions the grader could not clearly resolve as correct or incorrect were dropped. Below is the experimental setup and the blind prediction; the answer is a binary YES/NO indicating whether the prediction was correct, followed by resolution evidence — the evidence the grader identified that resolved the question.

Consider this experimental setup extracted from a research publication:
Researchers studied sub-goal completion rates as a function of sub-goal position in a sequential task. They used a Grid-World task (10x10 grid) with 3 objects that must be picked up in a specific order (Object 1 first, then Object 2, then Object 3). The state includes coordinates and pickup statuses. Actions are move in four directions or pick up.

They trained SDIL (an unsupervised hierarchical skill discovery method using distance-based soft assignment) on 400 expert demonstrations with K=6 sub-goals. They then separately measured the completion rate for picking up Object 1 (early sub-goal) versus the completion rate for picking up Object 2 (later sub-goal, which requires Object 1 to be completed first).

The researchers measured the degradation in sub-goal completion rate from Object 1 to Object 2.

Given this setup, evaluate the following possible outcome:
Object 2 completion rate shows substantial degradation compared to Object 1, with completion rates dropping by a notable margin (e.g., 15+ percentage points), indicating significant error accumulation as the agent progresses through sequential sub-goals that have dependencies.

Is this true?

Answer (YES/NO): YES